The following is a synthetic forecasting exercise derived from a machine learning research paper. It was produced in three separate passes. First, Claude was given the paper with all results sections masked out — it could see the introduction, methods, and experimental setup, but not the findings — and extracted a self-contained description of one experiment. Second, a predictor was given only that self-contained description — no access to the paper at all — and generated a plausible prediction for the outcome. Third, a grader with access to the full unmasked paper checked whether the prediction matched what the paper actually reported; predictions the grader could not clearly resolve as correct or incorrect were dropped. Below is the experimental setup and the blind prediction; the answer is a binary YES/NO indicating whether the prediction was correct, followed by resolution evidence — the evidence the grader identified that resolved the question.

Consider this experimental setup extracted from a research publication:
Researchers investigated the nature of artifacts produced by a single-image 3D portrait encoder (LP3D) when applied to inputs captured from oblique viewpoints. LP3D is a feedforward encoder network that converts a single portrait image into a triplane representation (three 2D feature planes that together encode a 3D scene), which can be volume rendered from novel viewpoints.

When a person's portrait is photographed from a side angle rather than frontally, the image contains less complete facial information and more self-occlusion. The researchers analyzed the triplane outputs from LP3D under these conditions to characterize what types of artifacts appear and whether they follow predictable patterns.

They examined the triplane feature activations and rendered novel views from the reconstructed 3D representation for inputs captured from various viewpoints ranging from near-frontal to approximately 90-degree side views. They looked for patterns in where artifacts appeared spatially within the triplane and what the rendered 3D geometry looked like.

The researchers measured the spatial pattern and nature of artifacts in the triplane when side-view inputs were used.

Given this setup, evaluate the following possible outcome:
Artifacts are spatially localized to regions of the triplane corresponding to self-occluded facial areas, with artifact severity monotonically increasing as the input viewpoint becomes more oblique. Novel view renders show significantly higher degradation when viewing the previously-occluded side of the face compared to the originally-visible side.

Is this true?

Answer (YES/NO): NO